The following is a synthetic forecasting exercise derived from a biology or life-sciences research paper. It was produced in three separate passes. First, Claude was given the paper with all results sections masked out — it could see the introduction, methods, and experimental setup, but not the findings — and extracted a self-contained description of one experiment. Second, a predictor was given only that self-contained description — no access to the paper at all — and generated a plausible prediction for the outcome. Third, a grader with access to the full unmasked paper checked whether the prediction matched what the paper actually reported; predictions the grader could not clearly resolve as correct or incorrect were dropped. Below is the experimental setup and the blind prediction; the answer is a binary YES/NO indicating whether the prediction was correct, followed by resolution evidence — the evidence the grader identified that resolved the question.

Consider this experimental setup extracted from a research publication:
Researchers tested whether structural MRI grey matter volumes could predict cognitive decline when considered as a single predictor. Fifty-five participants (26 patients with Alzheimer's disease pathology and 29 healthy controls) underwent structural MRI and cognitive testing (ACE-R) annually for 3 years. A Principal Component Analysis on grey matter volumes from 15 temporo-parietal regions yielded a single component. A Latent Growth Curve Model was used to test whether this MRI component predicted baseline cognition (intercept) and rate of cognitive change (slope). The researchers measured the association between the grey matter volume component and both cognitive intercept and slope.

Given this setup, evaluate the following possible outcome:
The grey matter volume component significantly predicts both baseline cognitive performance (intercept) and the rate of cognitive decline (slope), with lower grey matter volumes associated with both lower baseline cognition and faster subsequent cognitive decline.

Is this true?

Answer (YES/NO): YES